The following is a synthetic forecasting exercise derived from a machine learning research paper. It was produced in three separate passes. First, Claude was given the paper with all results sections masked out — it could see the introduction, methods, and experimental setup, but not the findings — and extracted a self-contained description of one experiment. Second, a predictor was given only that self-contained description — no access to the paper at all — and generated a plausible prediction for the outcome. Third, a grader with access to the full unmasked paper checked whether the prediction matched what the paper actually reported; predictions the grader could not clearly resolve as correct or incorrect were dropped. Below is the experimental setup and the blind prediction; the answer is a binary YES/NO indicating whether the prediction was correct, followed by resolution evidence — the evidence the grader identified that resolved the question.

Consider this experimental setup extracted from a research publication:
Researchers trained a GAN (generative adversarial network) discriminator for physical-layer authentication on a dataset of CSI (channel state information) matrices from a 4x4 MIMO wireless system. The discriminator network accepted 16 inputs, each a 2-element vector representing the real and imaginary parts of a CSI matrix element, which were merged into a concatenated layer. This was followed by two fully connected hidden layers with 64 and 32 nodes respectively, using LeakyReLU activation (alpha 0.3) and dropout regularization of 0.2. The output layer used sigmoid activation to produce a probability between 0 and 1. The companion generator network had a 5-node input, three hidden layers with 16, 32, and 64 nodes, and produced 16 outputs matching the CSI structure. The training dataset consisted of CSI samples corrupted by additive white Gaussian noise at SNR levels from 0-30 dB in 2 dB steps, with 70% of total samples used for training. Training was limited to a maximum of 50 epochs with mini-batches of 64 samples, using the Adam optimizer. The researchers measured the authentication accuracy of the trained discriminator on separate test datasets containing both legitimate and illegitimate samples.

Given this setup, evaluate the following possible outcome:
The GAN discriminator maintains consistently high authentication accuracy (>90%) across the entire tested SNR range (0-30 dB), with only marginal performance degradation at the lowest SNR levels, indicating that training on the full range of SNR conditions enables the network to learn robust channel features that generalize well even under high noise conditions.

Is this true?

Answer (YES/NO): NO